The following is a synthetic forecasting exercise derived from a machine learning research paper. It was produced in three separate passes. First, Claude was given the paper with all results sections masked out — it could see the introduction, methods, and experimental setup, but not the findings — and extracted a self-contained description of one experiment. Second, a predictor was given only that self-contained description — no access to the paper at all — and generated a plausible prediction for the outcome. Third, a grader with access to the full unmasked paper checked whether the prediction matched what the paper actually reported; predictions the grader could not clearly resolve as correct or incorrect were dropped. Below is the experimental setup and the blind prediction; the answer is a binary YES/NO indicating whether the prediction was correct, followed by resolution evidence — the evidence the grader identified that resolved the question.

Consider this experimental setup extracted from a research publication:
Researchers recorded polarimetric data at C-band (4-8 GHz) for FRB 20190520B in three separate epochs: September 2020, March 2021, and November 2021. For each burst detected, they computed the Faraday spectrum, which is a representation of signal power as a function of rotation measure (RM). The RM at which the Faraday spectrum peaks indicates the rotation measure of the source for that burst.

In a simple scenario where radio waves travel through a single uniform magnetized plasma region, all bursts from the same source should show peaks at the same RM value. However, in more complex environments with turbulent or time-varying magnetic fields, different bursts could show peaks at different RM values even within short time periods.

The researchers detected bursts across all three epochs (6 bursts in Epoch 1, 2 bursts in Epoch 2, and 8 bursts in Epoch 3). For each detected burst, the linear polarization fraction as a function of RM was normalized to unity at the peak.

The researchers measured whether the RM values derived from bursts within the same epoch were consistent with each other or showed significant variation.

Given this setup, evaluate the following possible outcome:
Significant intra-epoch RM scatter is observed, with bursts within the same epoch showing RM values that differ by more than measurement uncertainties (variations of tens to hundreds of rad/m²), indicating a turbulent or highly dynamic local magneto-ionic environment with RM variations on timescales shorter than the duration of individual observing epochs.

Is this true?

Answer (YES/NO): YES